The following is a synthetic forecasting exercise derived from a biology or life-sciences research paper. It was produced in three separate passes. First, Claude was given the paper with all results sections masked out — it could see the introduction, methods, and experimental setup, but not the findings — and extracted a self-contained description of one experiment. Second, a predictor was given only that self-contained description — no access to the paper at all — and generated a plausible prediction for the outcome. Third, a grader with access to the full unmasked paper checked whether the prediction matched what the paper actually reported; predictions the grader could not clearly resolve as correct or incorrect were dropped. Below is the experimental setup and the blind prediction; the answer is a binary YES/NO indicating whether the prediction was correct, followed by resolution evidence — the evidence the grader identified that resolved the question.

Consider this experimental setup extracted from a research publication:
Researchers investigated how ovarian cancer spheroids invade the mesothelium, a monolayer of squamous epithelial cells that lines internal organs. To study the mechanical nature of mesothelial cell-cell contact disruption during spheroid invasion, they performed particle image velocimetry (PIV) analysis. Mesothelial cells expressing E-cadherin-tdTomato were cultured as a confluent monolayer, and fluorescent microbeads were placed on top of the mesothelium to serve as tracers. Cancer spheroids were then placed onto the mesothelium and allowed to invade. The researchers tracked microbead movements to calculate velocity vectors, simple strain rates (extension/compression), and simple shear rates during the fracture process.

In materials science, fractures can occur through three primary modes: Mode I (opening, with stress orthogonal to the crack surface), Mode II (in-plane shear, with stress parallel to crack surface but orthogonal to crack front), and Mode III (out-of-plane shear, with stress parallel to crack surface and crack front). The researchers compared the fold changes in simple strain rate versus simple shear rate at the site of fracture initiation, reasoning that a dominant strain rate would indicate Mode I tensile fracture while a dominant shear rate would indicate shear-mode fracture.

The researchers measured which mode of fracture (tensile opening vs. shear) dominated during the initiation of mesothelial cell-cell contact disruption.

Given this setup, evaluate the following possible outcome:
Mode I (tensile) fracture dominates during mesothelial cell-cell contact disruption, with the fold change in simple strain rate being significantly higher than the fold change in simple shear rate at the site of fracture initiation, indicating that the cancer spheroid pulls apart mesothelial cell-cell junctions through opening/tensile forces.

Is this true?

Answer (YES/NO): YES